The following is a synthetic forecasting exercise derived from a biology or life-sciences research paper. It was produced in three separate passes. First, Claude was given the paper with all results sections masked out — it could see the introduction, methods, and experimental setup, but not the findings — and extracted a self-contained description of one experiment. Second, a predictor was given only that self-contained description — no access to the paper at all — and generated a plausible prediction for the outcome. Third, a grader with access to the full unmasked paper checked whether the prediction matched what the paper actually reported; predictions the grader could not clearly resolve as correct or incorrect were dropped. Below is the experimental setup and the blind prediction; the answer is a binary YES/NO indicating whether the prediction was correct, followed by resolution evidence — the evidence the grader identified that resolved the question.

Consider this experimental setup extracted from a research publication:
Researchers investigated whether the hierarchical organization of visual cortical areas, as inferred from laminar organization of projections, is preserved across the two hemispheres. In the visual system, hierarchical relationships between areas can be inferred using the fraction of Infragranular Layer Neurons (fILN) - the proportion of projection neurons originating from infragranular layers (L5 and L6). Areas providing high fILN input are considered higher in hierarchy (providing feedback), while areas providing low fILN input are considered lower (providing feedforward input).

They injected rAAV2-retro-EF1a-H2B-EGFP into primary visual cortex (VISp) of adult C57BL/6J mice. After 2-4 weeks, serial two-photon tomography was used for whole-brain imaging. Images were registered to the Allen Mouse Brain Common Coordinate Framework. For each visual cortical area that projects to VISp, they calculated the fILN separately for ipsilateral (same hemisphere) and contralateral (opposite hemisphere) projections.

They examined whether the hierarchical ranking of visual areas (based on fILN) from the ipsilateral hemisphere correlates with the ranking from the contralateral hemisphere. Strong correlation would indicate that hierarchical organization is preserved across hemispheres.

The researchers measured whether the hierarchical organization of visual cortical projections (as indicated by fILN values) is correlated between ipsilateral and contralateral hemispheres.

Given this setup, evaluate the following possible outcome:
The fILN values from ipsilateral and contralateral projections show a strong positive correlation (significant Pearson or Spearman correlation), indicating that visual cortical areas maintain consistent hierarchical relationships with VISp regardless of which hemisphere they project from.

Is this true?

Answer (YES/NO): YES